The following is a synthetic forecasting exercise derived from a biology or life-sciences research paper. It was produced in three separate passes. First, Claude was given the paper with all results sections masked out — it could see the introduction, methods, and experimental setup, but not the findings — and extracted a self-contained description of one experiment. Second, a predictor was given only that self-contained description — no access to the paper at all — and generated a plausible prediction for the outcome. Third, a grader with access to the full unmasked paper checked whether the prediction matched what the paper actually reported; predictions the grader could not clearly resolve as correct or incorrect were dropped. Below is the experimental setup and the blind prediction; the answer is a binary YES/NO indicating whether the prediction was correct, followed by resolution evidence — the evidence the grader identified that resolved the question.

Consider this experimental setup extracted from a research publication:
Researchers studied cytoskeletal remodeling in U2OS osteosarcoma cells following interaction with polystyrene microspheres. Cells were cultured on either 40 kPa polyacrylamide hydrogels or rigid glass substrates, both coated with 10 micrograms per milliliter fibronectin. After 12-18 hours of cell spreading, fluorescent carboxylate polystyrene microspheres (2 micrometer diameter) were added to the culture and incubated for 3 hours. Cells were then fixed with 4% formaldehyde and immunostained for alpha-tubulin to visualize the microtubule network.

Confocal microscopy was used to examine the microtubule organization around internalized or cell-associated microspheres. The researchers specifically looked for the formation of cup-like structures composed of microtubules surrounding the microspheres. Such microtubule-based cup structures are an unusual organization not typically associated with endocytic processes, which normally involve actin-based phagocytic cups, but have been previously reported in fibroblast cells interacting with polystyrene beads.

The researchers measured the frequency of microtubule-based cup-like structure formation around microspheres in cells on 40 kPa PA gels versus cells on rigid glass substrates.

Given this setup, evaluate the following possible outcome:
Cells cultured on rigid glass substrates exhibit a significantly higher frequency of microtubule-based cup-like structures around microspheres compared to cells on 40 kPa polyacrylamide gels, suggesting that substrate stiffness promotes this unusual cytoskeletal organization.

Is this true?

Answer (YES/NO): NO